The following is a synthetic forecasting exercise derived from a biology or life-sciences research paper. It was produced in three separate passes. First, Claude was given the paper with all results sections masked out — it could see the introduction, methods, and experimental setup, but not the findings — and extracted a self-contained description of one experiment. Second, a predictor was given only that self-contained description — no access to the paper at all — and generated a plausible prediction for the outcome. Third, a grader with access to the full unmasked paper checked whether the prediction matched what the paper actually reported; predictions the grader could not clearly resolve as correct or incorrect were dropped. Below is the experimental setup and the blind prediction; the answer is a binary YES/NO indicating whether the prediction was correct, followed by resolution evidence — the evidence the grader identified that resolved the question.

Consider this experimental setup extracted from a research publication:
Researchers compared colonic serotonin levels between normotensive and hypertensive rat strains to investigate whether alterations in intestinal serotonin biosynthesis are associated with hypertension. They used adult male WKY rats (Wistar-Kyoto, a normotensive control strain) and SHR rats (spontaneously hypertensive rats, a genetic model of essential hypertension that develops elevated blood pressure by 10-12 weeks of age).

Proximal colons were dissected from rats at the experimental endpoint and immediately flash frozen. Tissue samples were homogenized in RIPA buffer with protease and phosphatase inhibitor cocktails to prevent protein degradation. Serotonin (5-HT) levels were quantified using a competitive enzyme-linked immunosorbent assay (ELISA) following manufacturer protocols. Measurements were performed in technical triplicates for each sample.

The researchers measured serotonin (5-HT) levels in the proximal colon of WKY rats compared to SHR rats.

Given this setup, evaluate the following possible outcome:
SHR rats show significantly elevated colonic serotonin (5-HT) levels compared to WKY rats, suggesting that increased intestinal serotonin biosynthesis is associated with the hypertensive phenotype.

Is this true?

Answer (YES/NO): NO